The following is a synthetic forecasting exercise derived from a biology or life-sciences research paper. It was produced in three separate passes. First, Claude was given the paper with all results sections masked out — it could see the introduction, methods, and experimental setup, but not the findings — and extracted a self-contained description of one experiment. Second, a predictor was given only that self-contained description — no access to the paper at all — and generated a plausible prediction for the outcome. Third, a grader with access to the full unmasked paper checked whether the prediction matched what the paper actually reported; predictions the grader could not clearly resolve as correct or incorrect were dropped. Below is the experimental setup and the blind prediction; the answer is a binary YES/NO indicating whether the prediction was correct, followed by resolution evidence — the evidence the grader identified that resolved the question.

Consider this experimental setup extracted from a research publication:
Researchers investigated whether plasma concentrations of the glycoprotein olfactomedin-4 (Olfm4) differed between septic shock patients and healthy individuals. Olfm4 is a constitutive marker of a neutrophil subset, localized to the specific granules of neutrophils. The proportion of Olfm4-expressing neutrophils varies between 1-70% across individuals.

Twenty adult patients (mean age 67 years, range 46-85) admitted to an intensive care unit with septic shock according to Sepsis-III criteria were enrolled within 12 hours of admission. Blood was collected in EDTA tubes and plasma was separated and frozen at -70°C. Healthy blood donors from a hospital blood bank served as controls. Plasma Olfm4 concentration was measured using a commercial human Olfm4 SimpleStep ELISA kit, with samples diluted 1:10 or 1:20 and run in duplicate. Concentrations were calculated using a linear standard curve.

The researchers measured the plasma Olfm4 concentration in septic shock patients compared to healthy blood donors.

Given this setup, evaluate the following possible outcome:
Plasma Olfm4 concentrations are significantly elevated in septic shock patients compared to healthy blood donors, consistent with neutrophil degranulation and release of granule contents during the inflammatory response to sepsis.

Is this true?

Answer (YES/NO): NO